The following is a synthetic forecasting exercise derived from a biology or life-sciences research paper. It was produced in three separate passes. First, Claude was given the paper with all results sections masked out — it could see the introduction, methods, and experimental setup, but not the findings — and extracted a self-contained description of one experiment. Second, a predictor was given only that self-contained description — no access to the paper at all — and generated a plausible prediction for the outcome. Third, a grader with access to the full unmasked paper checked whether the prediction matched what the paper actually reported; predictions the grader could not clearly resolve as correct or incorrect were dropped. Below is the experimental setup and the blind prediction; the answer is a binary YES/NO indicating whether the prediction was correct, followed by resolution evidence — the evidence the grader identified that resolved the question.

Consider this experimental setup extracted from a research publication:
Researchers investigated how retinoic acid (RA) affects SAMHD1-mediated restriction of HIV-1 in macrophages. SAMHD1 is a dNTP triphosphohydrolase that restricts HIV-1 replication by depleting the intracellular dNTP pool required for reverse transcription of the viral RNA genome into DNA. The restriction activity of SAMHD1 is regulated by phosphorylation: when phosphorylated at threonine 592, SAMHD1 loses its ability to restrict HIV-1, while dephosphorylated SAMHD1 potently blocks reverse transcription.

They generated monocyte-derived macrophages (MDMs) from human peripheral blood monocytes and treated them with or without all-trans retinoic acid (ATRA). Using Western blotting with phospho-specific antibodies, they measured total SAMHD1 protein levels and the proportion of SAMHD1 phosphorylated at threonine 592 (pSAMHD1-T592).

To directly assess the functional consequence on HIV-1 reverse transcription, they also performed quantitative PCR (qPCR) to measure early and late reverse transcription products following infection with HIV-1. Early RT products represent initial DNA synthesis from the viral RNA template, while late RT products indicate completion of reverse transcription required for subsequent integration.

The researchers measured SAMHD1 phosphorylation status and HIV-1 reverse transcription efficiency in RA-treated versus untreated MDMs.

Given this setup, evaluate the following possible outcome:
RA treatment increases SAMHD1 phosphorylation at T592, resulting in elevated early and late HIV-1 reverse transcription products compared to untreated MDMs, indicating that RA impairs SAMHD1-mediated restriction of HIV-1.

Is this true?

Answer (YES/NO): YES